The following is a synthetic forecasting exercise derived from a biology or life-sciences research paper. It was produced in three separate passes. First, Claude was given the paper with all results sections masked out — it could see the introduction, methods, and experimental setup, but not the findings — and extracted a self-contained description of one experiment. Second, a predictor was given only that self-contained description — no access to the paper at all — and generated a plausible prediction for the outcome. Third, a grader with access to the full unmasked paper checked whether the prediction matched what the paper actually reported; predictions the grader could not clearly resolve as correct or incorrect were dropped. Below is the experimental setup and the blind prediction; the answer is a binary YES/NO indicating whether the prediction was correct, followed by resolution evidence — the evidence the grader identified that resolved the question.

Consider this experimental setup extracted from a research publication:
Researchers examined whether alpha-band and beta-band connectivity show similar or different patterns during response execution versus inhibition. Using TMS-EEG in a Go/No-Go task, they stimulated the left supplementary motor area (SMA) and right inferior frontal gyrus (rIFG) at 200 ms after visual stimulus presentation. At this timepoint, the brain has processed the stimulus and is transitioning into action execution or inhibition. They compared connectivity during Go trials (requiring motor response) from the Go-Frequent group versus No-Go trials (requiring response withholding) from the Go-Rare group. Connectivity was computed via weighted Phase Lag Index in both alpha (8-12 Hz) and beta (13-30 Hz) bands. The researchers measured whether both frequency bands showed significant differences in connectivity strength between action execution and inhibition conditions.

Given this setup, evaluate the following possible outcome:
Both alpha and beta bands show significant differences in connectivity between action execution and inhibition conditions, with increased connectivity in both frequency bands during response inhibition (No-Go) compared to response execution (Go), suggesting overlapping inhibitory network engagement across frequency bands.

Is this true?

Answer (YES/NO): YES